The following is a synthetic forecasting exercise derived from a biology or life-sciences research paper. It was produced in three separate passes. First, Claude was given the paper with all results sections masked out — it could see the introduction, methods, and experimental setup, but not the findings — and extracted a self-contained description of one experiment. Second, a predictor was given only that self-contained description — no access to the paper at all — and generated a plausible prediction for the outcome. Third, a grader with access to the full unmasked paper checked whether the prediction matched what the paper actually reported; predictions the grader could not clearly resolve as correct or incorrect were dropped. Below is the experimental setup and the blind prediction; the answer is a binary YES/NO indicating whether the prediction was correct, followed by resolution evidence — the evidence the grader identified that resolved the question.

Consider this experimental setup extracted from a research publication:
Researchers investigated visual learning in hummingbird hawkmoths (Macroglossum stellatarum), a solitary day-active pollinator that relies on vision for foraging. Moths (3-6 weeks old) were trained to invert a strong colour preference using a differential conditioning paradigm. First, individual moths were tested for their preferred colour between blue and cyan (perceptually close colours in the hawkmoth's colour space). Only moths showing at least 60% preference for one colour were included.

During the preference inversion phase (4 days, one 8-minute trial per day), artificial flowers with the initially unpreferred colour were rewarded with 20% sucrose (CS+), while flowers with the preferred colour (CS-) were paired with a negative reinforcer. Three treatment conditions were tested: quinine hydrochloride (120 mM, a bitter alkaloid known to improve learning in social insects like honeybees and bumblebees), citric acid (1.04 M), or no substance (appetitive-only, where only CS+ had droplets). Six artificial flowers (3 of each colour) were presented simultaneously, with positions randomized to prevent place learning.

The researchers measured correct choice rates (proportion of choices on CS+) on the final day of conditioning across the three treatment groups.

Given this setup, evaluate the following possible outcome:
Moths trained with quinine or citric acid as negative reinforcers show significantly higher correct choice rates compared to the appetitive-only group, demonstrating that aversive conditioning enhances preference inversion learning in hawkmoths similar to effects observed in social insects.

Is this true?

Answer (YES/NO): NO